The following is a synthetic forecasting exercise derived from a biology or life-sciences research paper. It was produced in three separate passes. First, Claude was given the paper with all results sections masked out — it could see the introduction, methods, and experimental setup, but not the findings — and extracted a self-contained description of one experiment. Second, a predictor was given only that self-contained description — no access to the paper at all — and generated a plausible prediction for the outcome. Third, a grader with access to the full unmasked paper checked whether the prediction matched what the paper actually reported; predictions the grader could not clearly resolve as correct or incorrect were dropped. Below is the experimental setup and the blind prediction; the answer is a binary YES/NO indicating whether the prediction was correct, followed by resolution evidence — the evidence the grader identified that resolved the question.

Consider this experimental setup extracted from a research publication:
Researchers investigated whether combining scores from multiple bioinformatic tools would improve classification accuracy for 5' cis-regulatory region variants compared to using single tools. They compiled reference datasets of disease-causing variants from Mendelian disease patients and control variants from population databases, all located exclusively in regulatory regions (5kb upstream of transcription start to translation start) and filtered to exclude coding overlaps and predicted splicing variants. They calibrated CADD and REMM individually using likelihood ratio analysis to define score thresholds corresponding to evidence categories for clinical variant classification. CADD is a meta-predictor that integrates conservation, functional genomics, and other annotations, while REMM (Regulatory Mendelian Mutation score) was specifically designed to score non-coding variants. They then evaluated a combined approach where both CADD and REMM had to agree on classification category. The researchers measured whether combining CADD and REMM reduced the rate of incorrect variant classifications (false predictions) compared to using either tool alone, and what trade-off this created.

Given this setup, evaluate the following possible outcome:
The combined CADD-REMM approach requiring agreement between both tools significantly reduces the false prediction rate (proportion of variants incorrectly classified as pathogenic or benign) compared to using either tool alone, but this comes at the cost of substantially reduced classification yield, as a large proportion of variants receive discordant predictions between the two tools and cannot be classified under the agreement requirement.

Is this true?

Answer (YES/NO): NO